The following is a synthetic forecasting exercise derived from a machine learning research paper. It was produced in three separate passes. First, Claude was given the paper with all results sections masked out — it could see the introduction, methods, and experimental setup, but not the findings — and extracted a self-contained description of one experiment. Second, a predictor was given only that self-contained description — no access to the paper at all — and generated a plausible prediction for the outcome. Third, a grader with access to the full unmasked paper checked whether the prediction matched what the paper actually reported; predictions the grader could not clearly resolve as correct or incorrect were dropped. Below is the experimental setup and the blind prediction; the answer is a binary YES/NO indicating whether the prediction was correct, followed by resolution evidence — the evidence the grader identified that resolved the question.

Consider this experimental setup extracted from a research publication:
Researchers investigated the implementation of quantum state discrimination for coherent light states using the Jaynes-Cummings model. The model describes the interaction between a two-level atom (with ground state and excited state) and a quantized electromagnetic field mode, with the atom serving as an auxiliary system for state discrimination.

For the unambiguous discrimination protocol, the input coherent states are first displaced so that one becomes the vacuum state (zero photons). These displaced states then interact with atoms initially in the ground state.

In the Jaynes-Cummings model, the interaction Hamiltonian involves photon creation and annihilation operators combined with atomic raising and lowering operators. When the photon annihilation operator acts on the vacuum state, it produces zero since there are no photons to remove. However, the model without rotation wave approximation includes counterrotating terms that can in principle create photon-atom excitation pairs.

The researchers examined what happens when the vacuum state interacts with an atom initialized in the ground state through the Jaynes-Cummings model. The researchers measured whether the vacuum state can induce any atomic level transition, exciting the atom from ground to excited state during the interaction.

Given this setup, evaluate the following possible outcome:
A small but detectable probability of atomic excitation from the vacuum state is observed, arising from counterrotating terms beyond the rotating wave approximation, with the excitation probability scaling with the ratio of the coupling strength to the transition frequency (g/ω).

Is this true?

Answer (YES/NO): NO